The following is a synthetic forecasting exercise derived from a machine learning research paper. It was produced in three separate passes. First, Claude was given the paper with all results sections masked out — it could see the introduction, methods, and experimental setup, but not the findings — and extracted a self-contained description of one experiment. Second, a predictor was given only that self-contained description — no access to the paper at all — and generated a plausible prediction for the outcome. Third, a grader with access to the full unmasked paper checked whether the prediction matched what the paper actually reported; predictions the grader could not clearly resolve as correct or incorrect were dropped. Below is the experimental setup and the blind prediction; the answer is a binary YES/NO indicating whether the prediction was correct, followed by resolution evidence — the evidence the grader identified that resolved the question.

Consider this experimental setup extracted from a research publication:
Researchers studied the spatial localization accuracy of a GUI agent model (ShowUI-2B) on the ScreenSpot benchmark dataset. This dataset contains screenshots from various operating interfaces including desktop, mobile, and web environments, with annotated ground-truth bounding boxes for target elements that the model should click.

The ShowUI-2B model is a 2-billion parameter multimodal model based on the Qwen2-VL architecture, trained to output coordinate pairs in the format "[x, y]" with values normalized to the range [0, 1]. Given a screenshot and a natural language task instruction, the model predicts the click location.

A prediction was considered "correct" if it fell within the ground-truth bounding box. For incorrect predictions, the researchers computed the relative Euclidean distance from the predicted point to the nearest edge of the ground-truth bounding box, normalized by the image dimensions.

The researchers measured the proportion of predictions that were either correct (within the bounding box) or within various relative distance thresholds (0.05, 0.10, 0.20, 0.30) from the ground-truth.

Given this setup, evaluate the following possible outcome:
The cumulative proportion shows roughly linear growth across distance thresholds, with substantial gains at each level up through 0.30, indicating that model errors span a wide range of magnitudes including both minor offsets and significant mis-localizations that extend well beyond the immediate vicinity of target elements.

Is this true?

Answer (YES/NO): NO